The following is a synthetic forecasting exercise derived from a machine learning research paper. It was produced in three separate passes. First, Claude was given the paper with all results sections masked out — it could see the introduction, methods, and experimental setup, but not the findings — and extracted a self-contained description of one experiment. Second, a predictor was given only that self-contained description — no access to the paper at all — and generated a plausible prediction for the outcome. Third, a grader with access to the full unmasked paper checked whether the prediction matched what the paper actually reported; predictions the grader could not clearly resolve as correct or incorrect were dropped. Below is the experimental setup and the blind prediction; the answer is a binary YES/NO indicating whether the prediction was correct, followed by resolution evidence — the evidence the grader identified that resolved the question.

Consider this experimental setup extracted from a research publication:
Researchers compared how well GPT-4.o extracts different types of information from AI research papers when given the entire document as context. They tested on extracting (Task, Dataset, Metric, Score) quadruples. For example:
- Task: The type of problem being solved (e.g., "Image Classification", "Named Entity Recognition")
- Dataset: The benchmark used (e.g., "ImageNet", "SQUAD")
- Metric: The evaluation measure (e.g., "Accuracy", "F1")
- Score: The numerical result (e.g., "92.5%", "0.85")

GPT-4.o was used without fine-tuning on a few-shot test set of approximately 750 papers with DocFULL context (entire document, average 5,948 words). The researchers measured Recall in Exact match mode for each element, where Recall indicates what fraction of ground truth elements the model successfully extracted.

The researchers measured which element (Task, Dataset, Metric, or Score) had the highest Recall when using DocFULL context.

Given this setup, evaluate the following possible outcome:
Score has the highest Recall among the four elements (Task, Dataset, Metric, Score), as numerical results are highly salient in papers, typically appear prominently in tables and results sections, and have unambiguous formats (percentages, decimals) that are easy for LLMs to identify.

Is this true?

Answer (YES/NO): NO